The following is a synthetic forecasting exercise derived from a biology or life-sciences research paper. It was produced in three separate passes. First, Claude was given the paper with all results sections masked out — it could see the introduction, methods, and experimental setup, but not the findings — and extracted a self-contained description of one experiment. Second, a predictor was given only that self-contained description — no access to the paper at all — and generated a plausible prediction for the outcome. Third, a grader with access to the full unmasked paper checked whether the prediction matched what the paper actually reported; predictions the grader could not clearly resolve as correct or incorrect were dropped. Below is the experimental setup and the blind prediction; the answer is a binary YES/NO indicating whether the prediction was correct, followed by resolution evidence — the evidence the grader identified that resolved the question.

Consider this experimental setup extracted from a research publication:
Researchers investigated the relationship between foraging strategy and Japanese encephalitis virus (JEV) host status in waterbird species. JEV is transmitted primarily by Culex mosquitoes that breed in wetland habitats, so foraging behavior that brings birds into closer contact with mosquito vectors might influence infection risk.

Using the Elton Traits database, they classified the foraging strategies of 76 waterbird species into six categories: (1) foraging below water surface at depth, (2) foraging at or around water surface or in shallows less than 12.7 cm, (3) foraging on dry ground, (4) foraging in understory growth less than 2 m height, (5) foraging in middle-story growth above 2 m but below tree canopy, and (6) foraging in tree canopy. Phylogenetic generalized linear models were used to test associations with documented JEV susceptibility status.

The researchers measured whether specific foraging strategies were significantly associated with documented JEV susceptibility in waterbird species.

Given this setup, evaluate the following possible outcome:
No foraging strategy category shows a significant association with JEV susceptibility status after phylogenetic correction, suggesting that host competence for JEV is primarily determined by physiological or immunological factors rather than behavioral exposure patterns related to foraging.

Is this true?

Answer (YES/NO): NO